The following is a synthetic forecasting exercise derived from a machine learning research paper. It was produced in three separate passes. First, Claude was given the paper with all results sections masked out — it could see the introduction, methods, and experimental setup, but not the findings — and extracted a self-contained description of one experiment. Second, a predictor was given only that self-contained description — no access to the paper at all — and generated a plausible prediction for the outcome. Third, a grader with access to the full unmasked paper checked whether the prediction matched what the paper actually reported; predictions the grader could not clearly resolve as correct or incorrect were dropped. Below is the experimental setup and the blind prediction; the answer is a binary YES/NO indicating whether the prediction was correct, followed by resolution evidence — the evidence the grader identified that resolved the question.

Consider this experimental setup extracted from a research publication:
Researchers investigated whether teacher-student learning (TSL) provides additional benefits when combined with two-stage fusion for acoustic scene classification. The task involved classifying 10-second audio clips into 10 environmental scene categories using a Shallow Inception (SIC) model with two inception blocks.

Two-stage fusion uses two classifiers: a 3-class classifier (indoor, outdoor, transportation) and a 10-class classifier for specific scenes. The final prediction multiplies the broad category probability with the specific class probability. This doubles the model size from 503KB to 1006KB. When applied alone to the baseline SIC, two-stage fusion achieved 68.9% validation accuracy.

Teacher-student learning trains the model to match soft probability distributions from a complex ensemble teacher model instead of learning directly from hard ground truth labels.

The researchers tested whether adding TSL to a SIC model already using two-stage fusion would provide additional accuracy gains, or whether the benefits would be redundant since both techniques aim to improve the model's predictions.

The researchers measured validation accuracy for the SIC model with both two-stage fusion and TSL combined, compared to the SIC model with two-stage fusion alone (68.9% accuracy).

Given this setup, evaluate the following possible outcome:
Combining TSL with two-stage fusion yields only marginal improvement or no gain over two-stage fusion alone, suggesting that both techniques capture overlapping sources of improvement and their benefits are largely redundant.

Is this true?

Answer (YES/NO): NO